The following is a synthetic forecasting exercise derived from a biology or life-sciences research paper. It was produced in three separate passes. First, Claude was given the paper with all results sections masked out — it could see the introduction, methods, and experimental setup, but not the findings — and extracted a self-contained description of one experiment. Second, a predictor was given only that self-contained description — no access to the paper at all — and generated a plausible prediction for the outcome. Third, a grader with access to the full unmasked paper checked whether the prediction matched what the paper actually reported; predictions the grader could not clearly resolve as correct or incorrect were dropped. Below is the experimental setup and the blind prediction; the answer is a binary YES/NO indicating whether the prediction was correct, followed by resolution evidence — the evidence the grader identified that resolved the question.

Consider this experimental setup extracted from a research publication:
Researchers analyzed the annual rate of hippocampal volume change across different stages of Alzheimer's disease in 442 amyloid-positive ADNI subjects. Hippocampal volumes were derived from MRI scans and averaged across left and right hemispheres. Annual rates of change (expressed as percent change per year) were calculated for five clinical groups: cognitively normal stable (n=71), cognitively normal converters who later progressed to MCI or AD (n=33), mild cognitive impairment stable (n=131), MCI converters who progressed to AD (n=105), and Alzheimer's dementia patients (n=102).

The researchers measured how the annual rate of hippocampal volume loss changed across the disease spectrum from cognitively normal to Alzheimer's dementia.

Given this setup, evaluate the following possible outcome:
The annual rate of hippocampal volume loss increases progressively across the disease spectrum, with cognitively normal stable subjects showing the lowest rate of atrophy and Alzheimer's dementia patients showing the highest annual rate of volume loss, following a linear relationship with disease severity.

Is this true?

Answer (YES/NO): NO